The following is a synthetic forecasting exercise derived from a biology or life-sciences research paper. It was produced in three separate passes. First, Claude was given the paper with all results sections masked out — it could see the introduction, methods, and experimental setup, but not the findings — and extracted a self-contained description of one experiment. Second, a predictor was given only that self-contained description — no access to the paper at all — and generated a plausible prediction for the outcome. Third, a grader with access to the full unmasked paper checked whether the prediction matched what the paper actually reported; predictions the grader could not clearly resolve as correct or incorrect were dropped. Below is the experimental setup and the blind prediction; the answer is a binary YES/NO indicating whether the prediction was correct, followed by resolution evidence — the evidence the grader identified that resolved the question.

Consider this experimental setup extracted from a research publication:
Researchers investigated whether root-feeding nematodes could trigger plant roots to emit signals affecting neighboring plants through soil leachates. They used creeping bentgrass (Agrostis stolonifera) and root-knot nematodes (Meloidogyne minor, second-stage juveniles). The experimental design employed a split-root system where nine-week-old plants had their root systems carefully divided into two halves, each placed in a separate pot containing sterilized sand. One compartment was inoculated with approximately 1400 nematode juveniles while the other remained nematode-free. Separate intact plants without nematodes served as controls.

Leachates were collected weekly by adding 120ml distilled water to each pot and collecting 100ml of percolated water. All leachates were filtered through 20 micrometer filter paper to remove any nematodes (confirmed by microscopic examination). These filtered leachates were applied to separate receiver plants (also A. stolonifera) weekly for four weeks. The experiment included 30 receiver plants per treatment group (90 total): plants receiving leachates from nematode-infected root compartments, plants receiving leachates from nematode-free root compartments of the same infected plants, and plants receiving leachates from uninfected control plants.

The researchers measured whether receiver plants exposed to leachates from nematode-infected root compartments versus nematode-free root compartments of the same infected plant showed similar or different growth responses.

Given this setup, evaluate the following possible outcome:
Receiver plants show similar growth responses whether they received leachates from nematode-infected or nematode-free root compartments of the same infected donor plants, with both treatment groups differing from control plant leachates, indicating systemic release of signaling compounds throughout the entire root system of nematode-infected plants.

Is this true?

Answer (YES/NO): NO